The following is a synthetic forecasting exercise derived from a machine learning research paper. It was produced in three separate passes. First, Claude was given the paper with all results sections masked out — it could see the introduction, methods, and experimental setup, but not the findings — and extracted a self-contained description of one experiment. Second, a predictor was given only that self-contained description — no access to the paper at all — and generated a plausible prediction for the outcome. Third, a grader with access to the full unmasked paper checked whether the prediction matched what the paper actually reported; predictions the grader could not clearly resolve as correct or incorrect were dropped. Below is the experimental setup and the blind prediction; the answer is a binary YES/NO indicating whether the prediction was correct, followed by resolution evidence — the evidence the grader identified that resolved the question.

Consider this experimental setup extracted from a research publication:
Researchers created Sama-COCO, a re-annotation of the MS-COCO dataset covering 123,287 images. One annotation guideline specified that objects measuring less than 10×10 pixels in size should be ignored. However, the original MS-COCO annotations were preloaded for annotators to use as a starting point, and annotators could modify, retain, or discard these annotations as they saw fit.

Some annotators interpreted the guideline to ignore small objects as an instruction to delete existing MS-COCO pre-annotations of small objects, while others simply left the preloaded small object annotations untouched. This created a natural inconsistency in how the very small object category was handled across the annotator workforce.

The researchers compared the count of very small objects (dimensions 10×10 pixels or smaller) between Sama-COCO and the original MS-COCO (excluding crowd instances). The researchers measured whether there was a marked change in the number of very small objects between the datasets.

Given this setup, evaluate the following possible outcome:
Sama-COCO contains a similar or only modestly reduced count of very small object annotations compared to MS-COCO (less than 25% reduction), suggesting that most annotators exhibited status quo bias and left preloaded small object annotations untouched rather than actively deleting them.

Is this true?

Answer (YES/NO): NO